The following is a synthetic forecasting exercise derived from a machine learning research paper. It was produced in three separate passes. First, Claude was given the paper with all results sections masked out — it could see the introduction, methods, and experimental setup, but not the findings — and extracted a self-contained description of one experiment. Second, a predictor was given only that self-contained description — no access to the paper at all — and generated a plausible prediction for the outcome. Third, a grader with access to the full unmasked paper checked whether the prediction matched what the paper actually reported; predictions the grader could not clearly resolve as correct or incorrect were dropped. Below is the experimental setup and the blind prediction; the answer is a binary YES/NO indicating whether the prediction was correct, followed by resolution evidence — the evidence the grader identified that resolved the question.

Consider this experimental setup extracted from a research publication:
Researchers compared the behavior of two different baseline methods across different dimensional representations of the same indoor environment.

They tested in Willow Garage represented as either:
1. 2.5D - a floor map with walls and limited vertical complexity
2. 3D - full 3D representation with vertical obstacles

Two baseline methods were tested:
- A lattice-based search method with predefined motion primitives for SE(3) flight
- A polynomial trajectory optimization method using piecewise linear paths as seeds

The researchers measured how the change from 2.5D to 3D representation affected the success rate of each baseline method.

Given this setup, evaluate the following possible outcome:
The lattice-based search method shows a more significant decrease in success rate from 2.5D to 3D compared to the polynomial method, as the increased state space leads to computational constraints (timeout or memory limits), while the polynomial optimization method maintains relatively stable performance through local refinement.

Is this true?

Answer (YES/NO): NO